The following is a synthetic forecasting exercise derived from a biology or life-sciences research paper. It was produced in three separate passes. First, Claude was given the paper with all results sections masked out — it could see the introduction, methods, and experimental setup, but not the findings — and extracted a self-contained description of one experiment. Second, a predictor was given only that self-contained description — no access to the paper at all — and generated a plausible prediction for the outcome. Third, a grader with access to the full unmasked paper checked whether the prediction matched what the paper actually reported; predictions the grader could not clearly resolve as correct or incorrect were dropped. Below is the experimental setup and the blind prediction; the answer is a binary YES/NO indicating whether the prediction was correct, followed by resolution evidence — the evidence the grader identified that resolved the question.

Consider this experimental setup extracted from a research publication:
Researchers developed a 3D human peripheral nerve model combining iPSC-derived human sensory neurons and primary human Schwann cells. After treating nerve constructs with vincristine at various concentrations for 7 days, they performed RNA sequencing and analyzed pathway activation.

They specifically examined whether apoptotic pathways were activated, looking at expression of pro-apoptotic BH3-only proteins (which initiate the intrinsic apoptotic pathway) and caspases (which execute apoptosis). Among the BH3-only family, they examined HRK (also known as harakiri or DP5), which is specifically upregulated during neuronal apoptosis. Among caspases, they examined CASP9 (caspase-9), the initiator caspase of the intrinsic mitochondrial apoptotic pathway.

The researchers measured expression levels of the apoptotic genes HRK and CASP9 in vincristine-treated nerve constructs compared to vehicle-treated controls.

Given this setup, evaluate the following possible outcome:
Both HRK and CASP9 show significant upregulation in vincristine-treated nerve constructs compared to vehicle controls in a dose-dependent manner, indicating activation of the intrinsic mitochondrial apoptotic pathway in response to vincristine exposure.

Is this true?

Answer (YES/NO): YES